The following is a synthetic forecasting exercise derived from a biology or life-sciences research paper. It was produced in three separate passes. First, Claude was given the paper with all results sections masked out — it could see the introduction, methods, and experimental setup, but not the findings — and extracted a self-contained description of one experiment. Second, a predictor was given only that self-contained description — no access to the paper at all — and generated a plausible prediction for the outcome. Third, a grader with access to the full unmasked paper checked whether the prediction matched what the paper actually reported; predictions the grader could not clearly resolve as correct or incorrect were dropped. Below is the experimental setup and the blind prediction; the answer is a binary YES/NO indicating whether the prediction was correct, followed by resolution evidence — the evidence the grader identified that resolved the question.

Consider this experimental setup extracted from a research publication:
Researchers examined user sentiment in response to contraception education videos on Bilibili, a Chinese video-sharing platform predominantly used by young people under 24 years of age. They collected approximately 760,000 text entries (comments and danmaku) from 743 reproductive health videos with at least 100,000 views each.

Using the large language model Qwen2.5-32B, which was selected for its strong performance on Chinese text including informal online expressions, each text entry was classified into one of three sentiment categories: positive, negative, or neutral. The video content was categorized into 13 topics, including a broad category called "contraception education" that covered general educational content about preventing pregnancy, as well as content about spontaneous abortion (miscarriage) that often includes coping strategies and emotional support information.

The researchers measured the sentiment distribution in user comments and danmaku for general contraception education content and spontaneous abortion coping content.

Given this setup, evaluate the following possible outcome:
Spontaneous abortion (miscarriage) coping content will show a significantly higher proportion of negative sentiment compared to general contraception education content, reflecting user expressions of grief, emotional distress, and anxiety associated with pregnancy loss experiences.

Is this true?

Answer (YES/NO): NO